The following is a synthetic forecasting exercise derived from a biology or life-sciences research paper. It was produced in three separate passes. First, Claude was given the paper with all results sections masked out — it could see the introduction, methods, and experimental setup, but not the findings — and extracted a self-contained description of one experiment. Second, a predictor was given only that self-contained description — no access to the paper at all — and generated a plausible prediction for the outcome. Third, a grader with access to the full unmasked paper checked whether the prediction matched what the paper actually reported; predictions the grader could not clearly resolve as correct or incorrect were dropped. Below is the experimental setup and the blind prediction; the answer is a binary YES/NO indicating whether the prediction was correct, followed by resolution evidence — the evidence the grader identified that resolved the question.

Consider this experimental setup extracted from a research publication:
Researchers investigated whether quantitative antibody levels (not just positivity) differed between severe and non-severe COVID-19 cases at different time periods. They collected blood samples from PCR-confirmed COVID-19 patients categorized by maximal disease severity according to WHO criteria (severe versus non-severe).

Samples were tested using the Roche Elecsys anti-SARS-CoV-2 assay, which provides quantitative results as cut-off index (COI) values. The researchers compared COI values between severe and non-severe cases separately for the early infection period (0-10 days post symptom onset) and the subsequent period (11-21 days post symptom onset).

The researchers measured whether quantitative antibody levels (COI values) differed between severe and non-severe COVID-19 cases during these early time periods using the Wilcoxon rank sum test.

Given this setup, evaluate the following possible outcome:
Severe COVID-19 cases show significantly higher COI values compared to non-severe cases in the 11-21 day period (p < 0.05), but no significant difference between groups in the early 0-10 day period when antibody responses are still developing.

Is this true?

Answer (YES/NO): NO